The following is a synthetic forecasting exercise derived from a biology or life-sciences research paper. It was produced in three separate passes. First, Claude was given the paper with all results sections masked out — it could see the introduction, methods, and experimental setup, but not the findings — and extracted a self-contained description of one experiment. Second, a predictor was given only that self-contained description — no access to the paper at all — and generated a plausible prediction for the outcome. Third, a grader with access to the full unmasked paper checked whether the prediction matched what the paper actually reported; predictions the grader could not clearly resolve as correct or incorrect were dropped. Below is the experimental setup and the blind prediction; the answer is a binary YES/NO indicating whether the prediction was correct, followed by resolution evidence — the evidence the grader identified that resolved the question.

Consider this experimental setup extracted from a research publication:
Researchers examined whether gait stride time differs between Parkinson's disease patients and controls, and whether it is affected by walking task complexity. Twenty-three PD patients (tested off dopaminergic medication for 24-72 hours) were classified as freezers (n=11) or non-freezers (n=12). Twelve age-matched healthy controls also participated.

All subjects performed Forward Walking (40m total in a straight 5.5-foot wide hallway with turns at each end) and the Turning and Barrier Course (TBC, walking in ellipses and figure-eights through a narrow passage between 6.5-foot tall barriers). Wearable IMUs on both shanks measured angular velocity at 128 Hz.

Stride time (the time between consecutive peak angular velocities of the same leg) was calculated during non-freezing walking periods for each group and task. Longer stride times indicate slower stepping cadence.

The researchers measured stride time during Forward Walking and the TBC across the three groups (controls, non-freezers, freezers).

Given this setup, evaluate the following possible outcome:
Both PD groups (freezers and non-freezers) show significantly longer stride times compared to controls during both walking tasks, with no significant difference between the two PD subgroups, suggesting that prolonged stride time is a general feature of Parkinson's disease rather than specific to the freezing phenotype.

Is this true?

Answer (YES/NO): NO